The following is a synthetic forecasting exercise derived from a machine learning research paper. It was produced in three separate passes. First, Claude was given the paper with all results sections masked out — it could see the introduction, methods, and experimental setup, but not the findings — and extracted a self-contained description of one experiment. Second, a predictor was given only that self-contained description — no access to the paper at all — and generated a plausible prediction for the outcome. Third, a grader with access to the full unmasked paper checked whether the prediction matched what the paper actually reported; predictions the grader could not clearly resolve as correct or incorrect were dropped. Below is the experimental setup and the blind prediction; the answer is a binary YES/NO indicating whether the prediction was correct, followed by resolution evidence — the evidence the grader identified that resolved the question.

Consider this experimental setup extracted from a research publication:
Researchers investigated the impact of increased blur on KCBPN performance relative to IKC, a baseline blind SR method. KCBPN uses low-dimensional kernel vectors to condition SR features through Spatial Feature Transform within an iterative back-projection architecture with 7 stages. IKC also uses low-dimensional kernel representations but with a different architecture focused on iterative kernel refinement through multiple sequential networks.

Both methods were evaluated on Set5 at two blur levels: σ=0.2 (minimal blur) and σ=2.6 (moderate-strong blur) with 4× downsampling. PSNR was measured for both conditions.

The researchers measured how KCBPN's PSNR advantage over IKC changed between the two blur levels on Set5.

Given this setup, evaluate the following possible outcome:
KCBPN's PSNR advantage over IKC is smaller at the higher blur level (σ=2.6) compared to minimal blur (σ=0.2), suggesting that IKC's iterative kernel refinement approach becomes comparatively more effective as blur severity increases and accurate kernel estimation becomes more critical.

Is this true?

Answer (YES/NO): YES